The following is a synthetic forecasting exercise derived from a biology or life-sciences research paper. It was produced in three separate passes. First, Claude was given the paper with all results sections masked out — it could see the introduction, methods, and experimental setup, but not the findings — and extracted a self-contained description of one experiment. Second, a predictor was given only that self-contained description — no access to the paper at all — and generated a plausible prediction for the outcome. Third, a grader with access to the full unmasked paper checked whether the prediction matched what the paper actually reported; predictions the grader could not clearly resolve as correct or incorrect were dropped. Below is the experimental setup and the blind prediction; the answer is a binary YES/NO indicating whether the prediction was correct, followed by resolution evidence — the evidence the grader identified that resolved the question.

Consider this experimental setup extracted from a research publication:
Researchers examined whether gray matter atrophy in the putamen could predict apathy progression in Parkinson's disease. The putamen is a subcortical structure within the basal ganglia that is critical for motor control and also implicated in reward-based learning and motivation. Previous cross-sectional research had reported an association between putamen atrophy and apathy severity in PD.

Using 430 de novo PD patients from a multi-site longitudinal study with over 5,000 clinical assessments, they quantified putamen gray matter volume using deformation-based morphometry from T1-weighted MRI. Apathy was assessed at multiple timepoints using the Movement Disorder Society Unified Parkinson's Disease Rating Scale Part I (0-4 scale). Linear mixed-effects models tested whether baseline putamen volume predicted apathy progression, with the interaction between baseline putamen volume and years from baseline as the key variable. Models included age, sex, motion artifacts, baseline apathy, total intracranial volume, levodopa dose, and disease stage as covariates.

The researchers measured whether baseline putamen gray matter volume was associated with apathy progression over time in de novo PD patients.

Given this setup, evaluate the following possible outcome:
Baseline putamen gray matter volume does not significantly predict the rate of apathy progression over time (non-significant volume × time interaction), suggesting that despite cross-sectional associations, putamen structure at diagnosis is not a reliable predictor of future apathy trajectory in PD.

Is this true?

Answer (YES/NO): NO